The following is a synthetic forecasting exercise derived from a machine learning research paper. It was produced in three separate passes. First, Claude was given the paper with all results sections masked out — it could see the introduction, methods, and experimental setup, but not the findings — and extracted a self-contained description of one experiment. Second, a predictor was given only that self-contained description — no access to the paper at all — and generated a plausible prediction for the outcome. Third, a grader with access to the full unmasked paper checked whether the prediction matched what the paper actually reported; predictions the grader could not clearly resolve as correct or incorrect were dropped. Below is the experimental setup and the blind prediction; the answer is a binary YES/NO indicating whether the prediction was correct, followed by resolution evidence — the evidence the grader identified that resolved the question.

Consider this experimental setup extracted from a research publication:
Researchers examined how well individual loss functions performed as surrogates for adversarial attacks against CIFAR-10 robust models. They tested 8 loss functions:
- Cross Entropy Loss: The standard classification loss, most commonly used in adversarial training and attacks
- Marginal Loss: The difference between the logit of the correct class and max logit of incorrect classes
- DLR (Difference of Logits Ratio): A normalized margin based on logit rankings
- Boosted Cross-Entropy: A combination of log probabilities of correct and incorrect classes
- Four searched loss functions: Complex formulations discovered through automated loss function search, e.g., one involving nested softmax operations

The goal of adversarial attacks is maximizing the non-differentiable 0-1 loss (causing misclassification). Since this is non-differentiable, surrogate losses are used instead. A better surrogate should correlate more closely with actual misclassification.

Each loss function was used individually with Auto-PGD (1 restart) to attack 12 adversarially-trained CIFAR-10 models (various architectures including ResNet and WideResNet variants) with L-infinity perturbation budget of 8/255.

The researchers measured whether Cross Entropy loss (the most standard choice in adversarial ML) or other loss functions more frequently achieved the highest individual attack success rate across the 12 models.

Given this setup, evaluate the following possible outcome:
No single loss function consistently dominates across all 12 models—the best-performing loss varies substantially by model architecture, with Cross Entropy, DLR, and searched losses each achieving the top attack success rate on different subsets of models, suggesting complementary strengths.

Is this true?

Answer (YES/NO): NO